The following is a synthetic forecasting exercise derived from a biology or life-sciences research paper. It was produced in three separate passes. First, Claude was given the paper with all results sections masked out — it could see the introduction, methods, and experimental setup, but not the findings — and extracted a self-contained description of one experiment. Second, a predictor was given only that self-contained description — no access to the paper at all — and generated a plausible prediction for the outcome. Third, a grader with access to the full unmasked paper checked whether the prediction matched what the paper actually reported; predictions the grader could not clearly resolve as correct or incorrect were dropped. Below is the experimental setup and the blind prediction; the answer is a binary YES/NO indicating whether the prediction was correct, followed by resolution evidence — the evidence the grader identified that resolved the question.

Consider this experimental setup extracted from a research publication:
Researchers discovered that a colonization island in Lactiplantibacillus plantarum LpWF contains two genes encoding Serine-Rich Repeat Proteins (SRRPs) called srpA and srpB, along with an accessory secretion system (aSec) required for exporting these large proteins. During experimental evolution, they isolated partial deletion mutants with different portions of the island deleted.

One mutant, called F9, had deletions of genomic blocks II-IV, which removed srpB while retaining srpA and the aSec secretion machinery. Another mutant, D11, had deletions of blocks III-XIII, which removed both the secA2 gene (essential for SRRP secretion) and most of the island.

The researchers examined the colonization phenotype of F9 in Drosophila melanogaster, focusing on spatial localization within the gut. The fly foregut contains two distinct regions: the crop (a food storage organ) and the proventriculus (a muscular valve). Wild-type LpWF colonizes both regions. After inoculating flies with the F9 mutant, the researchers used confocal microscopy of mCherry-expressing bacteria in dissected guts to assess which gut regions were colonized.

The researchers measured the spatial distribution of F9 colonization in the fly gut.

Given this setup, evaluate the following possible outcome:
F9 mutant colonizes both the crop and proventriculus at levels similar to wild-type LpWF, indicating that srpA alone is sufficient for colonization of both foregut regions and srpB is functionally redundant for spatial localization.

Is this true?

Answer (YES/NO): NO